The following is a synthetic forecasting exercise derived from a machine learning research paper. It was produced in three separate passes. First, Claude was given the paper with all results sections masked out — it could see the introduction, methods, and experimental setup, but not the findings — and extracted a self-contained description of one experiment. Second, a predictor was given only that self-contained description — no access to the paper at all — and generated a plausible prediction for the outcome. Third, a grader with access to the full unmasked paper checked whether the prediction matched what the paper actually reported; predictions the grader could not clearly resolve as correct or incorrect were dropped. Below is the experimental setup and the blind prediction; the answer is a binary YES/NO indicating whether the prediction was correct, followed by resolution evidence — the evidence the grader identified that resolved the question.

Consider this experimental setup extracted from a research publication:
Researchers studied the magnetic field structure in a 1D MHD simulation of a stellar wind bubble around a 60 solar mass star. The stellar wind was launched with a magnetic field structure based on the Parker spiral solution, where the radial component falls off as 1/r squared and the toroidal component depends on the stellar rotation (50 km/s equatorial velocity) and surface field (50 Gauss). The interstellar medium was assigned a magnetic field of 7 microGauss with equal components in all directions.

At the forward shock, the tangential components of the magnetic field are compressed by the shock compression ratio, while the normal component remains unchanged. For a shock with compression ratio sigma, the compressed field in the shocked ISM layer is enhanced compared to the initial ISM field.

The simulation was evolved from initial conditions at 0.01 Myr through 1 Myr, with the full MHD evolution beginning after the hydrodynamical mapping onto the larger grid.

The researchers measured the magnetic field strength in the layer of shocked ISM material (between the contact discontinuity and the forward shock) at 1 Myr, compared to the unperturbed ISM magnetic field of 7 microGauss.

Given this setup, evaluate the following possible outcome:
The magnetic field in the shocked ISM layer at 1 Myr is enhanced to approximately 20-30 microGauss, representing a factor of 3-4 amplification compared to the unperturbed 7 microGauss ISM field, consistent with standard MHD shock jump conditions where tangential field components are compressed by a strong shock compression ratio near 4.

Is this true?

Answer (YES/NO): YES